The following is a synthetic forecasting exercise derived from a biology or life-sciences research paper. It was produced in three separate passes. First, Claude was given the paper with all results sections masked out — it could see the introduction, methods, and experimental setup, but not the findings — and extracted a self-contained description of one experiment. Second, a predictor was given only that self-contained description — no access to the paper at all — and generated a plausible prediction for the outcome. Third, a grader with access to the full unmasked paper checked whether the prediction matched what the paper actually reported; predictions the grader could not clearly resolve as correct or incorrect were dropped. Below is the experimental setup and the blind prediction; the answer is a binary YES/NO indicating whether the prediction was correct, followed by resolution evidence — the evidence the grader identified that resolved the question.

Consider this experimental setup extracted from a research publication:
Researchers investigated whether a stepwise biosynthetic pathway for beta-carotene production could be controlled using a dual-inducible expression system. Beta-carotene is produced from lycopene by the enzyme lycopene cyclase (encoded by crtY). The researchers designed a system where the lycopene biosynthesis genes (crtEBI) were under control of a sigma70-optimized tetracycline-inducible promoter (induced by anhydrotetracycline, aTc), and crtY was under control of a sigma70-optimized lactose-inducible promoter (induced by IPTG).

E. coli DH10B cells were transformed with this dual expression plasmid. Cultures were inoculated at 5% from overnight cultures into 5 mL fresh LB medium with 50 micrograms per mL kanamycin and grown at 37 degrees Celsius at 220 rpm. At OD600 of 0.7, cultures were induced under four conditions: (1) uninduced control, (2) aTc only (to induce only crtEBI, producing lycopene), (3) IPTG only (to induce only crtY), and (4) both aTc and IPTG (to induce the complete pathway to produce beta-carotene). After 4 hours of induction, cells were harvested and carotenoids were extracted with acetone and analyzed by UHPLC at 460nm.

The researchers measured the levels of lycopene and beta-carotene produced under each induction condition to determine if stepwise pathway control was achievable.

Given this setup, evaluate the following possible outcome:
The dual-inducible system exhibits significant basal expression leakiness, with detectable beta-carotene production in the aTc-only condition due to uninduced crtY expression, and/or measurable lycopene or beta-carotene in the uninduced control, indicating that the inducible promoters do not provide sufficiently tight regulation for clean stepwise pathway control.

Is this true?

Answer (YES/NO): YES